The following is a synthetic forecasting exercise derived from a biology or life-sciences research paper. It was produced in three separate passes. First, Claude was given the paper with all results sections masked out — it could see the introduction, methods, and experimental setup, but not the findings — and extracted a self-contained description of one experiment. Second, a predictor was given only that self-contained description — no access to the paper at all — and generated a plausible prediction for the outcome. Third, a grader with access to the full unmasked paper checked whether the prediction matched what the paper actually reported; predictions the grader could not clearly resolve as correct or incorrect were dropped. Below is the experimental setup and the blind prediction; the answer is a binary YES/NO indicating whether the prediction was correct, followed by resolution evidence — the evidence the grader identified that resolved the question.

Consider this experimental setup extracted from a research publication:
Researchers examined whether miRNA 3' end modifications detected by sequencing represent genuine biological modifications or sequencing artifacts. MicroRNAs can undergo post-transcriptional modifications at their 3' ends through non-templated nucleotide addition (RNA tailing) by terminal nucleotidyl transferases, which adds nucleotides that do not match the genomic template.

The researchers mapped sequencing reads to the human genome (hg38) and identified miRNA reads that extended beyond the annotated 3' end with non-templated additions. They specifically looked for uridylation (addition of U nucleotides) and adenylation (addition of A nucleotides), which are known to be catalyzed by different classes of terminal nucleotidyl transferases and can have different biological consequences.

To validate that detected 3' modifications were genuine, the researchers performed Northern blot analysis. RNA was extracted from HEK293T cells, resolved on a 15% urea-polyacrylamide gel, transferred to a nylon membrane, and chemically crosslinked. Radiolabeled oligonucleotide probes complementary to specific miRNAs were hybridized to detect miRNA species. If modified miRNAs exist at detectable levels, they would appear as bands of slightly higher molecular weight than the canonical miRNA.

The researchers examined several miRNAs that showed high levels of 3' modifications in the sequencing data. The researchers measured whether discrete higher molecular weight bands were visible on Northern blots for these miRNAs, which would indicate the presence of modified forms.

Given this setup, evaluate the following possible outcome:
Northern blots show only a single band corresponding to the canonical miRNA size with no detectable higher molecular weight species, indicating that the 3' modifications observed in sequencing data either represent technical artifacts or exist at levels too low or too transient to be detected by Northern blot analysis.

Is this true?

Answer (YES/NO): NO